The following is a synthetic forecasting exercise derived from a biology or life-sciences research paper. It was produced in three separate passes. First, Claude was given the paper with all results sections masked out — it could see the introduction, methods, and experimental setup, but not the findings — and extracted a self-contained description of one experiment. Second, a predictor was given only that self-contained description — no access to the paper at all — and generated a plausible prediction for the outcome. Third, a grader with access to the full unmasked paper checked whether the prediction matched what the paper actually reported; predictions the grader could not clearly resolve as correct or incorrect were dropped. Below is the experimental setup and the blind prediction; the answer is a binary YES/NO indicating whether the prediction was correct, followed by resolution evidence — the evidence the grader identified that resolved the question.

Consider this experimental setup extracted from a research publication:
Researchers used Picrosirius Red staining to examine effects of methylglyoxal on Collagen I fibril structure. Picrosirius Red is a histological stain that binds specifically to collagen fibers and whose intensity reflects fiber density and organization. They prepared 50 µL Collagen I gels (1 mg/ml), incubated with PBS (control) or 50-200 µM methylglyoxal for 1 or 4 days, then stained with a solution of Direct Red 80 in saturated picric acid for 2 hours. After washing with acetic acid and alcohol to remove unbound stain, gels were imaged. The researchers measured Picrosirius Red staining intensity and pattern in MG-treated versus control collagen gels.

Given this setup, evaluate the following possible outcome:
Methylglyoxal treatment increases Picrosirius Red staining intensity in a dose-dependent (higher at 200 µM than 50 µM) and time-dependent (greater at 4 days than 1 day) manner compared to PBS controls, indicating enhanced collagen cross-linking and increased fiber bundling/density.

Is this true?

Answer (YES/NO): NO